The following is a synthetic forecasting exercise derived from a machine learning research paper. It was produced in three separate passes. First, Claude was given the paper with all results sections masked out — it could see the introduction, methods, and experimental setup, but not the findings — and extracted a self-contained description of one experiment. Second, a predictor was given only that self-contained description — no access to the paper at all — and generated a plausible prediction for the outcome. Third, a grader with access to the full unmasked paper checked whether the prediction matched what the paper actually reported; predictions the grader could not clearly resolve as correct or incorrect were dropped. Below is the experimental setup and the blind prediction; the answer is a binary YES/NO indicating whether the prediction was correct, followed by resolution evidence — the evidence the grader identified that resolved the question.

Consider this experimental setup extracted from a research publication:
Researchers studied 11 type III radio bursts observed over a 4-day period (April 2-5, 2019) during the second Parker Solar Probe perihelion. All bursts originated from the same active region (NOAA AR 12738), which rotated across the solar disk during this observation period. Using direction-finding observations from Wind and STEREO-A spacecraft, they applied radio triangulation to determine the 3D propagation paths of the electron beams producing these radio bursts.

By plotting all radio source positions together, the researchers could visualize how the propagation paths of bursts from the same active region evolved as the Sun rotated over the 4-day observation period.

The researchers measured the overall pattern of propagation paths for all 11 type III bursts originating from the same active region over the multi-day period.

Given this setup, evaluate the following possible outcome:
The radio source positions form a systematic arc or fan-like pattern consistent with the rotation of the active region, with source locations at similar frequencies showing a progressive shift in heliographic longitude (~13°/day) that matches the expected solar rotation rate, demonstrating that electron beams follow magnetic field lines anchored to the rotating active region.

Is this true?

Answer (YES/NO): YES